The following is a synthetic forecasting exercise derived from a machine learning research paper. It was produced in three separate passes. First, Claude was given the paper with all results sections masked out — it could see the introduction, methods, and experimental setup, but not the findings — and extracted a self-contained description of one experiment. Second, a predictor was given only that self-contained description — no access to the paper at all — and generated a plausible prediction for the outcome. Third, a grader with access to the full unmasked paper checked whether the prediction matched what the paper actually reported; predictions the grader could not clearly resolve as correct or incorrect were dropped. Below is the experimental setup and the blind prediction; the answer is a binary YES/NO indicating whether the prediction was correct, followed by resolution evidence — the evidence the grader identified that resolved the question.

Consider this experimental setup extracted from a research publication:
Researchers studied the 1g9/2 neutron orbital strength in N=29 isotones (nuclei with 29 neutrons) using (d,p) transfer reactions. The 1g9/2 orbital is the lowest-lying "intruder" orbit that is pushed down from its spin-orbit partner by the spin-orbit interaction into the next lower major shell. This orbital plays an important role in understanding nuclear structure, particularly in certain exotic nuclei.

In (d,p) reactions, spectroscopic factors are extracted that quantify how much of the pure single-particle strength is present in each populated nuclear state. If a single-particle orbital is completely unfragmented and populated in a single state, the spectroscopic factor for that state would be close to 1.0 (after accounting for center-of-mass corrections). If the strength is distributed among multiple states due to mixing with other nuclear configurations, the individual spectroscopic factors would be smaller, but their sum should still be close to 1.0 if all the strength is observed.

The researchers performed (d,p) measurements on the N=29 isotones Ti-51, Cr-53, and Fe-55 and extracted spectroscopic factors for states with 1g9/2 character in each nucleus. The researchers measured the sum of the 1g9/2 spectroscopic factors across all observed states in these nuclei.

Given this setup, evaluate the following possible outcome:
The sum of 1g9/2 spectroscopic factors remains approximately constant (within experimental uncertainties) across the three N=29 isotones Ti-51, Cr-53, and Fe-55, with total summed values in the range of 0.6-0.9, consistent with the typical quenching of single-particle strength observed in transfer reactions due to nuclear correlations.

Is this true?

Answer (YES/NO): NO